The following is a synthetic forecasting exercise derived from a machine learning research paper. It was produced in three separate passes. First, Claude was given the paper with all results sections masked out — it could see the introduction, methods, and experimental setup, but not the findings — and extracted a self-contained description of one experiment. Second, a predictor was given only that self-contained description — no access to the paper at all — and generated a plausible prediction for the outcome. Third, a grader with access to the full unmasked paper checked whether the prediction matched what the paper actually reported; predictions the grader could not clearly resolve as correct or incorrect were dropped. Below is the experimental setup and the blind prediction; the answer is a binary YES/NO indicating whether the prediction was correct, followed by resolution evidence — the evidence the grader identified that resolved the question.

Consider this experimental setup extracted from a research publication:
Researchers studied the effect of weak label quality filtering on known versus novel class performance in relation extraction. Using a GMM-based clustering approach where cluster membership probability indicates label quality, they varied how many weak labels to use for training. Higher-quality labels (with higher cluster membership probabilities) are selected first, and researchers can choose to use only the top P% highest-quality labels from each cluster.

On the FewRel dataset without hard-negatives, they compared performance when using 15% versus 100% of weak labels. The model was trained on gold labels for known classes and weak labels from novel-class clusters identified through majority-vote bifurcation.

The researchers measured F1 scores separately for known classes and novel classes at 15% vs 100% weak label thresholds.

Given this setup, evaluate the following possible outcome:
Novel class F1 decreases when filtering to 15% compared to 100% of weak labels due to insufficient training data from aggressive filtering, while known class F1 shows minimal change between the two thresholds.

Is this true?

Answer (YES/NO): NO